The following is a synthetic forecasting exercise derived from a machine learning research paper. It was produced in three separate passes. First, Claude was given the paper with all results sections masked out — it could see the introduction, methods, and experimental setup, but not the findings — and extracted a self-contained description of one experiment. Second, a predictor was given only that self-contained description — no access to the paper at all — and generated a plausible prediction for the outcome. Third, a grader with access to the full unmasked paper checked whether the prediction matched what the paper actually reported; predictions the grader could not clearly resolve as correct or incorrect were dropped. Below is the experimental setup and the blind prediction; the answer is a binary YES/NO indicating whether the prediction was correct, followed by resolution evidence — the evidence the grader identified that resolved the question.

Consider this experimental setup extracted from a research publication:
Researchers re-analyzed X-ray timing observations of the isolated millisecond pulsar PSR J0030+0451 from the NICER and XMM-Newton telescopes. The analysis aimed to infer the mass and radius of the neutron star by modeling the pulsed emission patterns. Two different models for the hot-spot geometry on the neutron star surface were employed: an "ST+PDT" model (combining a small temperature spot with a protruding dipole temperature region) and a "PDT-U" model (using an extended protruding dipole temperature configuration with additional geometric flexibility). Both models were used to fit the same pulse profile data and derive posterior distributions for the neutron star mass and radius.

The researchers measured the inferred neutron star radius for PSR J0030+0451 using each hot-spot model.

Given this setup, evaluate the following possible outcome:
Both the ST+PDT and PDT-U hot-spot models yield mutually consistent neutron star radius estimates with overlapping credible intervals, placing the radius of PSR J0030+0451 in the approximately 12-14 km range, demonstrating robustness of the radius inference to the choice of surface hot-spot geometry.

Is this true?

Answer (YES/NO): NO